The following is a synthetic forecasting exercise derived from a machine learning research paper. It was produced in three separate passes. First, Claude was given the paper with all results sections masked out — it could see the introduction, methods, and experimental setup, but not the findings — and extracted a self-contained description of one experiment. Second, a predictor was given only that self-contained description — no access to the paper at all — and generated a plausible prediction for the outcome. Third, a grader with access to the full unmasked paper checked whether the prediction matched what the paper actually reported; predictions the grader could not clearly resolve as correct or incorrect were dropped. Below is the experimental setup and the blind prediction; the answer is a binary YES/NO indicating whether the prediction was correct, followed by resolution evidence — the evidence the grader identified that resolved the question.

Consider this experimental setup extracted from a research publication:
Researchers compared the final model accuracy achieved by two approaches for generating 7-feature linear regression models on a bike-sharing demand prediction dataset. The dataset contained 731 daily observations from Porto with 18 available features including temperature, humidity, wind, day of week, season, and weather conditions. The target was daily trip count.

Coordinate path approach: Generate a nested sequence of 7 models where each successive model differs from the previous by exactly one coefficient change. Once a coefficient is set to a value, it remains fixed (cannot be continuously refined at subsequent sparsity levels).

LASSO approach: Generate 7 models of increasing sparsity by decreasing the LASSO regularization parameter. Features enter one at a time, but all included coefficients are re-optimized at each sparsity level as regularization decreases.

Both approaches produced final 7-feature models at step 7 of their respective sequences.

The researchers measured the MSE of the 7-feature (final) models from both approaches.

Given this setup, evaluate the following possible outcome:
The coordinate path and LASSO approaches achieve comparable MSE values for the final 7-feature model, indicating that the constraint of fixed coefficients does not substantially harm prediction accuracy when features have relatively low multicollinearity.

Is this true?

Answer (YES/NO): YES